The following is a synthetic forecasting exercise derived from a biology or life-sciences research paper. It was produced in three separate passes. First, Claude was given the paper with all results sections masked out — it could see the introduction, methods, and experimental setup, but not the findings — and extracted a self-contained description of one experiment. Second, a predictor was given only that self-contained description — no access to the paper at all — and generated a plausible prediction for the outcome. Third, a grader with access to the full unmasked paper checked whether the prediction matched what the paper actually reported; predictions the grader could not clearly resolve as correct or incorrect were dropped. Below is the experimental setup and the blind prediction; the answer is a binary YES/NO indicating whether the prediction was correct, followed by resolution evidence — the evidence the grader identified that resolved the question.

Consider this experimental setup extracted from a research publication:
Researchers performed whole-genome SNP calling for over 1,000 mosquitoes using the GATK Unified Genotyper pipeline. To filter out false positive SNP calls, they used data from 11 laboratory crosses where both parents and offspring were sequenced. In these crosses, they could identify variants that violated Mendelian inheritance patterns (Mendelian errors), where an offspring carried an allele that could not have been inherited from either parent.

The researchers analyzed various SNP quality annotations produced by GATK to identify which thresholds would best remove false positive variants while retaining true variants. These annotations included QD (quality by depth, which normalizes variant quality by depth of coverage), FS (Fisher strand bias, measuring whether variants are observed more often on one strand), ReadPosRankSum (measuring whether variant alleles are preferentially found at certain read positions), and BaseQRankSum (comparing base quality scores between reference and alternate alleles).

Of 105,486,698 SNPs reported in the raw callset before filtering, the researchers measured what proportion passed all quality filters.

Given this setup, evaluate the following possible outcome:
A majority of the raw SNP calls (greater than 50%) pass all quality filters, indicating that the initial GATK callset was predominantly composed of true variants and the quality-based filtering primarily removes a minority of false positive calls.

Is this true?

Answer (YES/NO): YES